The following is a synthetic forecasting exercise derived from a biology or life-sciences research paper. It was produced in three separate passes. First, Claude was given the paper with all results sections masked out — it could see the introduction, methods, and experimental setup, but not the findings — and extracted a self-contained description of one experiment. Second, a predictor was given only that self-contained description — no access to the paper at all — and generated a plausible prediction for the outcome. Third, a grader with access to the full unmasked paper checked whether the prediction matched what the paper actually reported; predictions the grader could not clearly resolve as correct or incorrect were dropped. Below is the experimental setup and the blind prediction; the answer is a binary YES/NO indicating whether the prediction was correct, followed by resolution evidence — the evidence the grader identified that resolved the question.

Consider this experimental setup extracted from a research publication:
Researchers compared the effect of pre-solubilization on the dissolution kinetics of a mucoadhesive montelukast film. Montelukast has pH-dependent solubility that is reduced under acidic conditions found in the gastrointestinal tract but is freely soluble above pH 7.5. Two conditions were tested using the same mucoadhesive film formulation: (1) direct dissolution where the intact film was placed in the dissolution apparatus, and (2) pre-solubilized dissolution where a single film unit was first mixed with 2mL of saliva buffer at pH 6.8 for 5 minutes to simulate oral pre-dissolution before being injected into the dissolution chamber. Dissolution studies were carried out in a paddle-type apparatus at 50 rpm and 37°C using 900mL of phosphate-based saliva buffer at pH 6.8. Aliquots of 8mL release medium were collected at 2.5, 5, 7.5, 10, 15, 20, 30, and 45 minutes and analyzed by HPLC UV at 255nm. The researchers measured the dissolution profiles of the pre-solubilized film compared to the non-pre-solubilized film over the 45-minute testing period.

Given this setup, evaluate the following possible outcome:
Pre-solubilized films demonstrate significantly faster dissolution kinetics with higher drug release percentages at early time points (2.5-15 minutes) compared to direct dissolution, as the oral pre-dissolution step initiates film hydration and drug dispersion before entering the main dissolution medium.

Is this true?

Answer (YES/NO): YES